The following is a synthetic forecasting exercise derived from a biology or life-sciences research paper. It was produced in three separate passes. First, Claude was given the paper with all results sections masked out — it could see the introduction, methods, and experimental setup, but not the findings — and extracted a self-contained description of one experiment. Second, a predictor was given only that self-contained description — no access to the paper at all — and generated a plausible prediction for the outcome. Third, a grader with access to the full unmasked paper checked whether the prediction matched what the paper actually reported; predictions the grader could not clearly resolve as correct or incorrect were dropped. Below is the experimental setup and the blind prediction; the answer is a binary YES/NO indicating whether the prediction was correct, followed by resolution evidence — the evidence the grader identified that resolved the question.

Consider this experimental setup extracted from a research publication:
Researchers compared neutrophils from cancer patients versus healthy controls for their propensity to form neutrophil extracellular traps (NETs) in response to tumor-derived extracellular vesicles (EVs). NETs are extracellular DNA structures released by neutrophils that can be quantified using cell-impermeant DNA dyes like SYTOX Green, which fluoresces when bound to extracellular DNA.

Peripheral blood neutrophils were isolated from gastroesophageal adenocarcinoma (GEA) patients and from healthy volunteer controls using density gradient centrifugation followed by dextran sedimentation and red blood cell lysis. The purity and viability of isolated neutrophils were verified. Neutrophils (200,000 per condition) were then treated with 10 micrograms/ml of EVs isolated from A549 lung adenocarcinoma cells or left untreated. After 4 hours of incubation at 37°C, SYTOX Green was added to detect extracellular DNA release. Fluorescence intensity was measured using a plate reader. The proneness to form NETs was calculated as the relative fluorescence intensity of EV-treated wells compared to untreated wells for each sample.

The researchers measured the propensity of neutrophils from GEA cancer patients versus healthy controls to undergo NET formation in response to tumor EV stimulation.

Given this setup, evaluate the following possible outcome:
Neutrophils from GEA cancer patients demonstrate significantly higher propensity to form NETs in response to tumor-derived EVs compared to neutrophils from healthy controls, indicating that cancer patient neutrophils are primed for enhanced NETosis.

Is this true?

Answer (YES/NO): YES